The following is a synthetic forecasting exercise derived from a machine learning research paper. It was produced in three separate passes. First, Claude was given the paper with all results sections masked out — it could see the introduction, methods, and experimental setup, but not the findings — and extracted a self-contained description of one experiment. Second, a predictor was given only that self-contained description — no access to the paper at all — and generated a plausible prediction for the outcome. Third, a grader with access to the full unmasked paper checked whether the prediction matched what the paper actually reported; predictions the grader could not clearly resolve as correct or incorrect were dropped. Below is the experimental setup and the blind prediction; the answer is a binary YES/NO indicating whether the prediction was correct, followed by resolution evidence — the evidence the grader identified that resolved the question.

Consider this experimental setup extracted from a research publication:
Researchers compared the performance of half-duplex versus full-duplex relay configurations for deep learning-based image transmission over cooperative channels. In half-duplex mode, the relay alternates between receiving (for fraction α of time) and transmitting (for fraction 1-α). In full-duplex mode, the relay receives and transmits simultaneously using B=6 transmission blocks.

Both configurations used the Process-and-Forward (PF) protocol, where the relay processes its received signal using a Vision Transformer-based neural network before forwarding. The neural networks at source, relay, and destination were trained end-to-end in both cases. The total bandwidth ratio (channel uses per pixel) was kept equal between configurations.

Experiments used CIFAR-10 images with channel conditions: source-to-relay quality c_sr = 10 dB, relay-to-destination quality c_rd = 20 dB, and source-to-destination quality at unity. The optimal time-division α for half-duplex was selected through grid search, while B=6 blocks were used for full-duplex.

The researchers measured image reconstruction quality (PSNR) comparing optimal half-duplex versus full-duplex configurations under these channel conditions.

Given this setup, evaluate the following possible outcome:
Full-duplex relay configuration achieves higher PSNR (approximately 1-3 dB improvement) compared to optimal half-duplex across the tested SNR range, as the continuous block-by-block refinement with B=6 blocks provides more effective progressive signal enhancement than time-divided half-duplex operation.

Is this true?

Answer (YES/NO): YES